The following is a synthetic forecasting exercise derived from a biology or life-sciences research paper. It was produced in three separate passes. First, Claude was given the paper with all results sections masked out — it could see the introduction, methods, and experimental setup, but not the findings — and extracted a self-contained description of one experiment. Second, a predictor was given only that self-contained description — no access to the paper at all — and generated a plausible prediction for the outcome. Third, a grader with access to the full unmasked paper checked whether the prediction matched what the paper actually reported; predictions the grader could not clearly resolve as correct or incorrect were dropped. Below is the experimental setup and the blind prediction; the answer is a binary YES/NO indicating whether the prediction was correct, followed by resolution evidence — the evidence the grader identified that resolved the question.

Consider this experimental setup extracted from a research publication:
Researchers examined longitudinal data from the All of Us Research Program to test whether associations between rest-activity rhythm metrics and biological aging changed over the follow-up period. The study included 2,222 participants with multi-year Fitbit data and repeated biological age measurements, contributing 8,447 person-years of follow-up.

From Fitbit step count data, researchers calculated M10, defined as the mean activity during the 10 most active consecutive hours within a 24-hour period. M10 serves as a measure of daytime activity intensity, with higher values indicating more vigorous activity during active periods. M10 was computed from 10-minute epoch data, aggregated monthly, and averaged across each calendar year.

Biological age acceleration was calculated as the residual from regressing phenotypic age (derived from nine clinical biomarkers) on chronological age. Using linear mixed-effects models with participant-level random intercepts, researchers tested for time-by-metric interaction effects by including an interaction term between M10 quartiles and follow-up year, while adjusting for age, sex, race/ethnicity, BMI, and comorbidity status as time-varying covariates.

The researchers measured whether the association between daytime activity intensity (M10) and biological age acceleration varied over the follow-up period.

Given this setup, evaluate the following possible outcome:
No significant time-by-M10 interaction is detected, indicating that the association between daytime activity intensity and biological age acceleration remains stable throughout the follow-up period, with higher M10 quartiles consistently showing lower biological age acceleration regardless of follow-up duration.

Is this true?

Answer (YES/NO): YES